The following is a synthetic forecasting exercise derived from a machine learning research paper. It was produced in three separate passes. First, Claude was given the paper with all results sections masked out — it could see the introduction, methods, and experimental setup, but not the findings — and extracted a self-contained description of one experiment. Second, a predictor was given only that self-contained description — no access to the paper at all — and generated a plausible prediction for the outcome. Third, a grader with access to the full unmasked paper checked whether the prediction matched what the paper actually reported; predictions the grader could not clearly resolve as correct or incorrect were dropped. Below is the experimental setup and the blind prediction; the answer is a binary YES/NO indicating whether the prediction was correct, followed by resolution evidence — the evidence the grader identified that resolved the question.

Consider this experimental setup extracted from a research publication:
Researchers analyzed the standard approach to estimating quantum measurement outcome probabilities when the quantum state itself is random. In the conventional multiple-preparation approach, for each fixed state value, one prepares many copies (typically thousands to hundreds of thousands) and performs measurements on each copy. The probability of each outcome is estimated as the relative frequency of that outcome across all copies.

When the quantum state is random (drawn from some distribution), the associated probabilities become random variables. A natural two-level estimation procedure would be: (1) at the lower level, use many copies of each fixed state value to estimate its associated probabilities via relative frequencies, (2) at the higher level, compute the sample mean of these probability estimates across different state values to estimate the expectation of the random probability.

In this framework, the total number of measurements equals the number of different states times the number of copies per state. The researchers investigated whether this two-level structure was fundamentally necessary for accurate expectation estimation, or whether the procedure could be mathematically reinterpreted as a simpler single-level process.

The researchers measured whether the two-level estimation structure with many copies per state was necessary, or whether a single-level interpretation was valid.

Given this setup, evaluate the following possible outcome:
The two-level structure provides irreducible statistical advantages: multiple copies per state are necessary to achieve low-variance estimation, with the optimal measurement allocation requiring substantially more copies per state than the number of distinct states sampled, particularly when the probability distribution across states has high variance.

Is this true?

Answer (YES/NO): NO